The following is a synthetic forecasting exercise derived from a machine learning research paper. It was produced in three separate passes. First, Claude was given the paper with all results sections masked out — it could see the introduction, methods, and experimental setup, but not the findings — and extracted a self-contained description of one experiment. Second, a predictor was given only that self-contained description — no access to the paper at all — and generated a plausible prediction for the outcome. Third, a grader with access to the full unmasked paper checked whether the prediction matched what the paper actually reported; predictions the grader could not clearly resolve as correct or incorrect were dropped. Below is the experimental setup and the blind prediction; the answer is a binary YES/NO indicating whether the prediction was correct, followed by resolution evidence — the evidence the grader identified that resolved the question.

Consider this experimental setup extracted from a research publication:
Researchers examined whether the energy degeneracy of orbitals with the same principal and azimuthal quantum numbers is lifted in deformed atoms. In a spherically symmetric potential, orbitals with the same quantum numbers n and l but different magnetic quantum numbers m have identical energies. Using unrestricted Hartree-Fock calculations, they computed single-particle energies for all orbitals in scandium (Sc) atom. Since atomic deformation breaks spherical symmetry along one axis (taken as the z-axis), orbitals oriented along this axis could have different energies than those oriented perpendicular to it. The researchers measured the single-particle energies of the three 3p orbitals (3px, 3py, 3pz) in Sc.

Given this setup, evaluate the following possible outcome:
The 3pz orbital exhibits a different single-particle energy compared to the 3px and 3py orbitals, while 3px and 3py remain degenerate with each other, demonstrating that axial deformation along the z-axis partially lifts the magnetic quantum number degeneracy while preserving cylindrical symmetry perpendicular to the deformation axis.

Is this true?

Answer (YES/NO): YES